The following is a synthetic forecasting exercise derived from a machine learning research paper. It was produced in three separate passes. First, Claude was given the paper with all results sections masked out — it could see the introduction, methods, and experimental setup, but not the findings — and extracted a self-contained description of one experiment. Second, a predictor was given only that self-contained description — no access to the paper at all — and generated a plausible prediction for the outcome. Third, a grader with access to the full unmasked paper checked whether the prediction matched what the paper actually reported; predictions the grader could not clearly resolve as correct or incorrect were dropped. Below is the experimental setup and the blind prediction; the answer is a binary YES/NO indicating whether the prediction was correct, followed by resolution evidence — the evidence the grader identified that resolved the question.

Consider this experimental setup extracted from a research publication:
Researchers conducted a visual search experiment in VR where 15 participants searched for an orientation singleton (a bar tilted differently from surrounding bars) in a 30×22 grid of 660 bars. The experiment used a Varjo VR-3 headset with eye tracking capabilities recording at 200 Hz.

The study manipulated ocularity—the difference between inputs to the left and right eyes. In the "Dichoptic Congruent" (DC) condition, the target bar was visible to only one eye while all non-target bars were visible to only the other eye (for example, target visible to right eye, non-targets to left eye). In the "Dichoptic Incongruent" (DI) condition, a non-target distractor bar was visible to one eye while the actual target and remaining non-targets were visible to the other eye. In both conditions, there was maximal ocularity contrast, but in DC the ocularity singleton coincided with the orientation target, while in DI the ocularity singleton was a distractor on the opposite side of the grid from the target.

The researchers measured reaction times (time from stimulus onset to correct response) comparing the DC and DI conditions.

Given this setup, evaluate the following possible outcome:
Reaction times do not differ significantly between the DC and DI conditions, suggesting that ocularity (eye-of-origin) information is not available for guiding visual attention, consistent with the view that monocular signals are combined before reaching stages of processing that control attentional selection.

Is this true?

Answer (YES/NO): NO